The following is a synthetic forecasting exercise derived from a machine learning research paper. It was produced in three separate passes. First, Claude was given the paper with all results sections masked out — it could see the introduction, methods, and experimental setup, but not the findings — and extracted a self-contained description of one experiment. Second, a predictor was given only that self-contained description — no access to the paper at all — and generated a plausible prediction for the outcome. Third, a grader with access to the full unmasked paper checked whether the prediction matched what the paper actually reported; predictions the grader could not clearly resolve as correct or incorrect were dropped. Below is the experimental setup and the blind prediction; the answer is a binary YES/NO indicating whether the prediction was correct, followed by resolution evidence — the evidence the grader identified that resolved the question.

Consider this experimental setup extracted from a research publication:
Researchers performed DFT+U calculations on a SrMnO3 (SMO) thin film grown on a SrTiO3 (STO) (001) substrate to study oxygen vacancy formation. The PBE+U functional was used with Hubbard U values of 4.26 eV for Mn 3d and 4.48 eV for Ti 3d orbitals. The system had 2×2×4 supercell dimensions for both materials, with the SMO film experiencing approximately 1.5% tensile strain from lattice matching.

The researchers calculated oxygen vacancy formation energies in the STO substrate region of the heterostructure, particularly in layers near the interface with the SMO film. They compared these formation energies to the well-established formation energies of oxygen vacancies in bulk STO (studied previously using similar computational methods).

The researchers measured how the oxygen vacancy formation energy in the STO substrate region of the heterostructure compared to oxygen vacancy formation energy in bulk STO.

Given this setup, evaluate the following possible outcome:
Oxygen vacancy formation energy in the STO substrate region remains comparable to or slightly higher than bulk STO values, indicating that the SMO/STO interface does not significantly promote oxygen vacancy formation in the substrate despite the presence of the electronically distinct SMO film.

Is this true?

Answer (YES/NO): NO